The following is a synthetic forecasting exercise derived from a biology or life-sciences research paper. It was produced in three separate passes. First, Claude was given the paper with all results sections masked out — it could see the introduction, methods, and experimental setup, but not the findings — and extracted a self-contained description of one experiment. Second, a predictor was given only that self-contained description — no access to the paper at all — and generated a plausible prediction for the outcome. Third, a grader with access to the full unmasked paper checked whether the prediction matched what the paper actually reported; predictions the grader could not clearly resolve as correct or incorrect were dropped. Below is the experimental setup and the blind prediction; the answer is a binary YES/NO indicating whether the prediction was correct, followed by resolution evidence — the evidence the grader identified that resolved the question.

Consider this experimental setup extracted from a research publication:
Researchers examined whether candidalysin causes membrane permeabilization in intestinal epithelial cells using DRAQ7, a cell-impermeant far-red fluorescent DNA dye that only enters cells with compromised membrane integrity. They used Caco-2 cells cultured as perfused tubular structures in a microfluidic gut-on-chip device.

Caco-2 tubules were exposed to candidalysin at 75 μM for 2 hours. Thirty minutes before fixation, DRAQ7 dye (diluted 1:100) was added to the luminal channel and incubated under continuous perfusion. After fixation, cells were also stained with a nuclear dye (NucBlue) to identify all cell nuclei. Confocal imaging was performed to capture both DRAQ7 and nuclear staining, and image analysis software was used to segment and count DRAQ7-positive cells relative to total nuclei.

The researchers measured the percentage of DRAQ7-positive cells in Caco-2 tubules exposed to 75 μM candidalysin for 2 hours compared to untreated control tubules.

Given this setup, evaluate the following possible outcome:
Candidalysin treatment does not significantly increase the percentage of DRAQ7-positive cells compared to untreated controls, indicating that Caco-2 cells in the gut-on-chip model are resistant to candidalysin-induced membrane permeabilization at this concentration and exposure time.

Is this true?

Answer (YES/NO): NO